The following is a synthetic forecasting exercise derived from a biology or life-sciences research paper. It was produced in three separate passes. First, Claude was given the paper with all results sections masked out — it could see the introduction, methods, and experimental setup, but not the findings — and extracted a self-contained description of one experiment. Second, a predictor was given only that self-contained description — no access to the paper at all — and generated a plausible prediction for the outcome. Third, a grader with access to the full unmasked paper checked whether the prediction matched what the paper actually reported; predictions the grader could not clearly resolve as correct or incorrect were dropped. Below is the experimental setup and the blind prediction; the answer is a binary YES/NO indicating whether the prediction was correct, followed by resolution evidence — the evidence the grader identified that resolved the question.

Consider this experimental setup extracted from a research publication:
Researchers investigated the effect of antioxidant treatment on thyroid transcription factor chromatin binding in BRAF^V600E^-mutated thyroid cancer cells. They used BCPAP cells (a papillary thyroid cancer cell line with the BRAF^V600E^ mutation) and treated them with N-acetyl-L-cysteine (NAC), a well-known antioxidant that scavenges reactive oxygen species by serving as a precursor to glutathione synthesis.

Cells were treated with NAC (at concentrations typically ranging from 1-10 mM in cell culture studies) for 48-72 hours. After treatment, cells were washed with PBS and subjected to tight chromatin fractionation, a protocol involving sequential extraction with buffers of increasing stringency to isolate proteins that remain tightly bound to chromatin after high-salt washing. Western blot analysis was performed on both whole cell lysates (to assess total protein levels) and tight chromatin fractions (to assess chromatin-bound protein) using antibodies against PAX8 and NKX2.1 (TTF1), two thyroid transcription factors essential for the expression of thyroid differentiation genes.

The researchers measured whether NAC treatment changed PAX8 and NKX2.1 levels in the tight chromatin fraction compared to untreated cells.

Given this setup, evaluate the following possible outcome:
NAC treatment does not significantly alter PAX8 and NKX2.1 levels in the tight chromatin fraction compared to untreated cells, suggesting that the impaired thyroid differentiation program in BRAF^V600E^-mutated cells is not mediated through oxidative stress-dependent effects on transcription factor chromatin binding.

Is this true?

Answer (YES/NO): NO